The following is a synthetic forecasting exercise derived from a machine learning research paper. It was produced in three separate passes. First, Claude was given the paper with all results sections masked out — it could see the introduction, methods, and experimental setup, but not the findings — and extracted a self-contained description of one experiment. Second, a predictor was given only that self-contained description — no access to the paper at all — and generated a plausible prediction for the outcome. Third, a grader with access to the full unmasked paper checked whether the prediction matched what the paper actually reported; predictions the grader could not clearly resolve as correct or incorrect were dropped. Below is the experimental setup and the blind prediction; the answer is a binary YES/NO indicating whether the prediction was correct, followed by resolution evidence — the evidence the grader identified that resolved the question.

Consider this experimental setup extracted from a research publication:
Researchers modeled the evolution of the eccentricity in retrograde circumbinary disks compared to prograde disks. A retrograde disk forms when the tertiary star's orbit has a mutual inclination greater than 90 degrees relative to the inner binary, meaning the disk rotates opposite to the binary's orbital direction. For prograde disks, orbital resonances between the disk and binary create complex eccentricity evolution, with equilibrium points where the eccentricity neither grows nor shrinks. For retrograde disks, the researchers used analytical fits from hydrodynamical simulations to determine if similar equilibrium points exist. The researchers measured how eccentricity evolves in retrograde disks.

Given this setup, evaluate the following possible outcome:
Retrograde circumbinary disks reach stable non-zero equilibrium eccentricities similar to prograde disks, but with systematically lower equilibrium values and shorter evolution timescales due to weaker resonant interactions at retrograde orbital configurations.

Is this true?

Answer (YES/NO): NO